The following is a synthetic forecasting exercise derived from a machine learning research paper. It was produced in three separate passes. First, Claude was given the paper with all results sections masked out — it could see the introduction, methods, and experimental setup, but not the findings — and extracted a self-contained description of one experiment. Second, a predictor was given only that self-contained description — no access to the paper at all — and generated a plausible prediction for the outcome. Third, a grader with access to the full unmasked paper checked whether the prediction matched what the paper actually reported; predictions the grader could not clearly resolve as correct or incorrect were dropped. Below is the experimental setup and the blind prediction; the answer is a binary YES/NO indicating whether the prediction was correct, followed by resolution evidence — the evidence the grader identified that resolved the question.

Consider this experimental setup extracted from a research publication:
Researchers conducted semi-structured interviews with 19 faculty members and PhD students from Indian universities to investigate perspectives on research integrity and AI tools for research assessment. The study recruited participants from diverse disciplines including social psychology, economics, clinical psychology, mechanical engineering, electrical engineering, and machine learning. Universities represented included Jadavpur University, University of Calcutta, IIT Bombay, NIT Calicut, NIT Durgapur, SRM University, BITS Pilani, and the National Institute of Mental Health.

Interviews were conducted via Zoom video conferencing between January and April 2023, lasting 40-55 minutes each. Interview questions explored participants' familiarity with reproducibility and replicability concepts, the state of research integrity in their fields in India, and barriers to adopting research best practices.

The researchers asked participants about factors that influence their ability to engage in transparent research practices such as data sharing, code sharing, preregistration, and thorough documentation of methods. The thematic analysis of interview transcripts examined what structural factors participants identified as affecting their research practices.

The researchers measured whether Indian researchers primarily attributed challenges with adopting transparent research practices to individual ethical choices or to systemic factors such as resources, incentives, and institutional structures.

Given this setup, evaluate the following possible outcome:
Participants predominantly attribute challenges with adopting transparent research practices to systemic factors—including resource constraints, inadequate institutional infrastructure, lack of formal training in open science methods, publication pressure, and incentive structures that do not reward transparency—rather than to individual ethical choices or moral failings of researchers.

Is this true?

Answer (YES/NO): YES